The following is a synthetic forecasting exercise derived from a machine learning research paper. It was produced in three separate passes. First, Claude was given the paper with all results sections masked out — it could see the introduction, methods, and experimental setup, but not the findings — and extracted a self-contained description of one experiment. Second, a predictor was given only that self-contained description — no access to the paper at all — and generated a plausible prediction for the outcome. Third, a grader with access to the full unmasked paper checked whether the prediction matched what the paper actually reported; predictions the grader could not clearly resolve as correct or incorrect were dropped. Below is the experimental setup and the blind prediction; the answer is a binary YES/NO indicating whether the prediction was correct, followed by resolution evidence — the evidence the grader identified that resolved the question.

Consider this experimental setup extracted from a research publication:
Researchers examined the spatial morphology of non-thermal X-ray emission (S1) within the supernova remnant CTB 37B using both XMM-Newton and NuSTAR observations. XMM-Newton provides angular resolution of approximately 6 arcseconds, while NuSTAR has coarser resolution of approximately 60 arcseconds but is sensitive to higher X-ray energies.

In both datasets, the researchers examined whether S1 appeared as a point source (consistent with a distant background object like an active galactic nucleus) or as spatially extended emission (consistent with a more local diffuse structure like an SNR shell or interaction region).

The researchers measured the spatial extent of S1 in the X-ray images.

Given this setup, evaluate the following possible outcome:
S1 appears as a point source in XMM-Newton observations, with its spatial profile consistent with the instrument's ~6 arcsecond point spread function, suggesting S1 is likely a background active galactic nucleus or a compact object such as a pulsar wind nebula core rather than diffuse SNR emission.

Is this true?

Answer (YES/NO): NO